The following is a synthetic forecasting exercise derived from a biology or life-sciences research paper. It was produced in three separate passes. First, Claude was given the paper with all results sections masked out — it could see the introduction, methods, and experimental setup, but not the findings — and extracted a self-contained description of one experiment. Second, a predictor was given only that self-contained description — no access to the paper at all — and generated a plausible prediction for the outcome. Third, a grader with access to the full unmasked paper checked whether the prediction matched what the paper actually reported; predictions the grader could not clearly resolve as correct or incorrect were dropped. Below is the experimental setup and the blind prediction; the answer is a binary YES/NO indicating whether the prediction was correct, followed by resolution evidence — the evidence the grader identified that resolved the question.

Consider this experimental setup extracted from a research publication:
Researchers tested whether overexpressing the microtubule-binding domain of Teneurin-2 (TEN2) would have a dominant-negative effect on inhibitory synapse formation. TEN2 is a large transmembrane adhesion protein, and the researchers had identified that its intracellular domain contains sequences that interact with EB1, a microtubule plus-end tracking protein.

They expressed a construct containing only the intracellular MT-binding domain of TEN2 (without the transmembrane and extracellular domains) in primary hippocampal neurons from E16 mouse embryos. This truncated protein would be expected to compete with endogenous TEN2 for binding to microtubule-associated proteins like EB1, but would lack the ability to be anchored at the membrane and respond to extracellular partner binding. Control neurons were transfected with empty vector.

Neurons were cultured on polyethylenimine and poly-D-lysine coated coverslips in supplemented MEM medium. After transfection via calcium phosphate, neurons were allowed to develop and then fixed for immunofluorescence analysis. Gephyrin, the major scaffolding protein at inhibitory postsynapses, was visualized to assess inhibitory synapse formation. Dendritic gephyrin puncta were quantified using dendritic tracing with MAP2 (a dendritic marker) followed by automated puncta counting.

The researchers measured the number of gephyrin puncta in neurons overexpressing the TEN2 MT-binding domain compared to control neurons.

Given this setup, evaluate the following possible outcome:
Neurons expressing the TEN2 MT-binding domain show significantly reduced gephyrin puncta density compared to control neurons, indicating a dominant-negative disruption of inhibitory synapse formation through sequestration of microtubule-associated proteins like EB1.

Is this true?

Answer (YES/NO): YES